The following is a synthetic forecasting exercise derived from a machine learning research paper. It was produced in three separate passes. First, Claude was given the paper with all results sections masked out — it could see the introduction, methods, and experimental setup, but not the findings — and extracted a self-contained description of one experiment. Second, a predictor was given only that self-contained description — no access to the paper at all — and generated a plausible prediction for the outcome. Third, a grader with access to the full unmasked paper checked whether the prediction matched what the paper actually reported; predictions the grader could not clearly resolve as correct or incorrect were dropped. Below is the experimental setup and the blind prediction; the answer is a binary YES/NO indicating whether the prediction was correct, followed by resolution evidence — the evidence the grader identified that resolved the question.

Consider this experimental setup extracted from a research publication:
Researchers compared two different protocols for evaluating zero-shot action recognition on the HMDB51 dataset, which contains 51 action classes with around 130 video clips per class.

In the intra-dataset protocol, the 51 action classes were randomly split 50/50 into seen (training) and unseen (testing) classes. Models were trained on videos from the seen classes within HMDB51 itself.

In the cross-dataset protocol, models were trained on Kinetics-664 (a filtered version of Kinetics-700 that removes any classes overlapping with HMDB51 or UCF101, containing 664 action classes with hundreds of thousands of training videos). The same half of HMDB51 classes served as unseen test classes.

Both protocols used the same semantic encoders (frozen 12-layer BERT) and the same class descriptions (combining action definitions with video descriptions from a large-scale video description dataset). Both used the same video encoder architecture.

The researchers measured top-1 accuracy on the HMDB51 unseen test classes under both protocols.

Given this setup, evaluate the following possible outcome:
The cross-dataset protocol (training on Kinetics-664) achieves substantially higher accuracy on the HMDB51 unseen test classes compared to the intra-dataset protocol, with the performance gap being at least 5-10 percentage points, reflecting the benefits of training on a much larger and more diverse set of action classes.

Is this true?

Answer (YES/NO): NO